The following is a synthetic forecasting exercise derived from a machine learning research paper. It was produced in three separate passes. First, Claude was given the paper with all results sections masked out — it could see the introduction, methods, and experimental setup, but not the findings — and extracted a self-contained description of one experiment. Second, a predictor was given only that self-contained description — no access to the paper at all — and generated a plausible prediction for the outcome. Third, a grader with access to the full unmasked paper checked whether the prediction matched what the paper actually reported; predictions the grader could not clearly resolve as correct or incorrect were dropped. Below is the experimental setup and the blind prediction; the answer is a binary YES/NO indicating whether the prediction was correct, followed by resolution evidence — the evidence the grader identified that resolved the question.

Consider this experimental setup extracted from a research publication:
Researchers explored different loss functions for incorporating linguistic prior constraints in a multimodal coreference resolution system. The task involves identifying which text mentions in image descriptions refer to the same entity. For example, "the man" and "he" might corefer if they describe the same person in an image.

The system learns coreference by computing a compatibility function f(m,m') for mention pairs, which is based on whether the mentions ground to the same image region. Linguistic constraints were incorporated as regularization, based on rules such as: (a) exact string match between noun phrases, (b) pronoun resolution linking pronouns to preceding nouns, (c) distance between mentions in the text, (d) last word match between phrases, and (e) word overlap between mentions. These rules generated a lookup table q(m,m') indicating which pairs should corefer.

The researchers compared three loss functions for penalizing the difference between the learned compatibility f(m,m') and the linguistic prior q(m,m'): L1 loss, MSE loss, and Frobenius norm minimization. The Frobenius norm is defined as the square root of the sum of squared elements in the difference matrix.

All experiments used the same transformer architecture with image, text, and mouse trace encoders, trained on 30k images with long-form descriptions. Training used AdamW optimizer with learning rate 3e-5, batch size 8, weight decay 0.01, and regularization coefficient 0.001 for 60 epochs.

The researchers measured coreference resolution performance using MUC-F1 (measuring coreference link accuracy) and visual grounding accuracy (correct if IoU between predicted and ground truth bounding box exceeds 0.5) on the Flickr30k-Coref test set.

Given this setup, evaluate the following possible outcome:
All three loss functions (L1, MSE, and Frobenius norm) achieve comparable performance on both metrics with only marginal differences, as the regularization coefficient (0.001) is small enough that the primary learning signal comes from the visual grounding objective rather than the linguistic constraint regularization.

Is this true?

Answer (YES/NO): NO